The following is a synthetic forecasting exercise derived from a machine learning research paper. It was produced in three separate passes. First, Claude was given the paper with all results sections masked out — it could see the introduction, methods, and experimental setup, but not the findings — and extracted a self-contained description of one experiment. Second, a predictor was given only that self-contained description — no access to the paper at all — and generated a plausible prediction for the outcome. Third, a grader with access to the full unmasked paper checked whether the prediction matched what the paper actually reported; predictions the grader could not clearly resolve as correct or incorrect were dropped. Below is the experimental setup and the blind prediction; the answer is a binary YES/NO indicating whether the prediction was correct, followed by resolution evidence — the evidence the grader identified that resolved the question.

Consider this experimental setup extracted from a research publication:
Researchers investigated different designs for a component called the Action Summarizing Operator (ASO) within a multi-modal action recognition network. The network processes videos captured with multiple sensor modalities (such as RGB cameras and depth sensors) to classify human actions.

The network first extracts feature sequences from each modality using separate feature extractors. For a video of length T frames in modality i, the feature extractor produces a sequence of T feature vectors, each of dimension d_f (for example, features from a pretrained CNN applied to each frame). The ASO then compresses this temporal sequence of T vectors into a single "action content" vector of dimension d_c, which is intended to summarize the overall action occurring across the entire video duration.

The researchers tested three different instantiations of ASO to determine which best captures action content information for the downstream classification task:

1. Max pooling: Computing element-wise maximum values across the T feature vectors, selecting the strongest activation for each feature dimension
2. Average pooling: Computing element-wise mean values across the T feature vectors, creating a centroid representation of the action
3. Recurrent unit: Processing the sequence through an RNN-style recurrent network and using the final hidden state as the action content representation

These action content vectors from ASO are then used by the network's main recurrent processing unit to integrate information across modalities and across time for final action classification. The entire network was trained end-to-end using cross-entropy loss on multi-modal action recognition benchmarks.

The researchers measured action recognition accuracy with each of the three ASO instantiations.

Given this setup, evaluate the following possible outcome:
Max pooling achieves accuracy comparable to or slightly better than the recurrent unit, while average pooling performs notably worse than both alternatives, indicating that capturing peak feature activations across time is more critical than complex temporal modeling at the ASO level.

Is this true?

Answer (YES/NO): NO